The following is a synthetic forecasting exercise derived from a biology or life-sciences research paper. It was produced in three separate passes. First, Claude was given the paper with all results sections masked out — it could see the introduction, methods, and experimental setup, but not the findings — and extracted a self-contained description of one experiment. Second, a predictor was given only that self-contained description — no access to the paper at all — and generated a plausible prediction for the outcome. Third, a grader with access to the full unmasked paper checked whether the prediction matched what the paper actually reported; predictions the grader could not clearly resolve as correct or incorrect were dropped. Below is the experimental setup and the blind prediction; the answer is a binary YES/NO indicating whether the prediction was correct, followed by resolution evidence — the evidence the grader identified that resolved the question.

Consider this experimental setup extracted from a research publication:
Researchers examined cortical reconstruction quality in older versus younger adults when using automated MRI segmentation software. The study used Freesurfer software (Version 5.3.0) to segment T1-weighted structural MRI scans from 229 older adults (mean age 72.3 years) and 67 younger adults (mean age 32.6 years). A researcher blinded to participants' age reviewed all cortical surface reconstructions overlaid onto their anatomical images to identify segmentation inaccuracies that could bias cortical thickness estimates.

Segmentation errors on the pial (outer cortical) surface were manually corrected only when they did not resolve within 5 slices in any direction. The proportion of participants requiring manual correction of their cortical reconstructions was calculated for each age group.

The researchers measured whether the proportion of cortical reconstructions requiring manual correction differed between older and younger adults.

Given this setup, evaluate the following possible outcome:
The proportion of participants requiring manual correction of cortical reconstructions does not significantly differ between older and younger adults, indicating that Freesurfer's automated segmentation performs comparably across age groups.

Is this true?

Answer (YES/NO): YES